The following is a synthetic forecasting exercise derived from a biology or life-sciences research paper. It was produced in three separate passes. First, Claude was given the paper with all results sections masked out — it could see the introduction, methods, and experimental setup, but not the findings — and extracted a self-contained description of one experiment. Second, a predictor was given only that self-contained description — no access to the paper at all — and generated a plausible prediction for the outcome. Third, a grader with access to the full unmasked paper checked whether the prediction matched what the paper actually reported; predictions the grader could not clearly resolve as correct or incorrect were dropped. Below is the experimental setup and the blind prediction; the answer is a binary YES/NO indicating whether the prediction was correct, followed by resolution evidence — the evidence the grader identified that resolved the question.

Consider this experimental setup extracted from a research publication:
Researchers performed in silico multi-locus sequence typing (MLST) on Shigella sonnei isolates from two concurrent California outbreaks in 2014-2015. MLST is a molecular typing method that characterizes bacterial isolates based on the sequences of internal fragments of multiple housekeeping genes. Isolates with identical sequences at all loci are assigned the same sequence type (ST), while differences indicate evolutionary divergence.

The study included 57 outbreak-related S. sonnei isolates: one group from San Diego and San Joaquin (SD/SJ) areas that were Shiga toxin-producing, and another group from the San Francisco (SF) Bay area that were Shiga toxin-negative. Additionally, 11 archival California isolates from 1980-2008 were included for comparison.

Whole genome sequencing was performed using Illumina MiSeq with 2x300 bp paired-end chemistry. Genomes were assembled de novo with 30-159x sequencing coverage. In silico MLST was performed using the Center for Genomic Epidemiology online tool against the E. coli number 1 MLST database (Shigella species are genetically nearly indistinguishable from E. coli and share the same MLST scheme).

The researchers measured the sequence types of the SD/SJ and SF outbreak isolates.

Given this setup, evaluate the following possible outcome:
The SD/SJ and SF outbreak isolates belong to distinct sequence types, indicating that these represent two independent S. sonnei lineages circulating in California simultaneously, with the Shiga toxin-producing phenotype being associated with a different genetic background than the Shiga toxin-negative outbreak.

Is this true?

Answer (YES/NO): NO